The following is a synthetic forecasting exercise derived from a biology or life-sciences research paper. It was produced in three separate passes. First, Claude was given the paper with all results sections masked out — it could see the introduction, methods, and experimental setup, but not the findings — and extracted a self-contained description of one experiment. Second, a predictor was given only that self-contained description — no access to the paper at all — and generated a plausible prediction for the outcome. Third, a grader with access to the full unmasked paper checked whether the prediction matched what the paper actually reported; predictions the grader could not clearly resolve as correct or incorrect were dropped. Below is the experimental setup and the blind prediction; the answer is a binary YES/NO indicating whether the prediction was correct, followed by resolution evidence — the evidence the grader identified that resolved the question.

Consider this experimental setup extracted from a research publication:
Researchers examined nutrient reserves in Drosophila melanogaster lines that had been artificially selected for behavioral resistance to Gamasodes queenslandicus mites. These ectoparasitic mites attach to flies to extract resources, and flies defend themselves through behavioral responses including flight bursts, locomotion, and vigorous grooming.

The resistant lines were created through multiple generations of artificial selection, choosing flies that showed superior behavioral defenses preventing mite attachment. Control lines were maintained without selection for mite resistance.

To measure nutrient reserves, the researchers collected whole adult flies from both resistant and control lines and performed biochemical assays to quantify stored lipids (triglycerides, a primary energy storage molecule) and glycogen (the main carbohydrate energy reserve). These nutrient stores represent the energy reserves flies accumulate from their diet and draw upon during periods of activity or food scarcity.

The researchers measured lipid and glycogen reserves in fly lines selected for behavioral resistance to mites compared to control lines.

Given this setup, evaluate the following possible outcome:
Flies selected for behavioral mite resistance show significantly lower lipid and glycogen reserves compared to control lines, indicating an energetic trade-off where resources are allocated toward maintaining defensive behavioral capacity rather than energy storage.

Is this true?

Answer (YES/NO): NO